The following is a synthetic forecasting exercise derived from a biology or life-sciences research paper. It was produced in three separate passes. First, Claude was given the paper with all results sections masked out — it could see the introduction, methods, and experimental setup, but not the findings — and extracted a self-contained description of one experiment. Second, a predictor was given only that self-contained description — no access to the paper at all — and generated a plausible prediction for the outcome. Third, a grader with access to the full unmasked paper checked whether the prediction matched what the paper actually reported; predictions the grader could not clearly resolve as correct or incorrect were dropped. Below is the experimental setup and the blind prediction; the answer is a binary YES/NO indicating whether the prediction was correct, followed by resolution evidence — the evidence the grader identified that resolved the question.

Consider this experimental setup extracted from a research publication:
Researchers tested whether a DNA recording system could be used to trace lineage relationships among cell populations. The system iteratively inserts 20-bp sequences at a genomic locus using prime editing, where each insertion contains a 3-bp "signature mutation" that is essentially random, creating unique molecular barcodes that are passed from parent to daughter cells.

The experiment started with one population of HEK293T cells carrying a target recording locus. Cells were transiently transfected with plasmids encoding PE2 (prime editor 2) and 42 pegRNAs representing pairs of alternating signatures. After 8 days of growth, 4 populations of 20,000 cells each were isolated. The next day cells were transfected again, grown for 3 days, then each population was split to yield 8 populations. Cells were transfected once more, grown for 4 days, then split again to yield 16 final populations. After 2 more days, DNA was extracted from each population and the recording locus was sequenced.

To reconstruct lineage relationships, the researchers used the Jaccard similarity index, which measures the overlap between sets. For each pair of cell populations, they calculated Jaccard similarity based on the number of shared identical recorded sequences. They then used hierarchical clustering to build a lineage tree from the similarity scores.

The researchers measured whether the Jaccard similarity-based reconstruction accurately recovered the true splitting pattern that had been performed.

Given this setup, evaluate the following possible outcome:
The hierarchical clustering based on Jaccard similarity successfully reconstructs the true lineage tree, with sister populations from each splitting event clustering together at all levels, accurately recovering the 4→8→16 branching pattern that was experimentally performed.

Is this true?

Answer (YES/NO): YES